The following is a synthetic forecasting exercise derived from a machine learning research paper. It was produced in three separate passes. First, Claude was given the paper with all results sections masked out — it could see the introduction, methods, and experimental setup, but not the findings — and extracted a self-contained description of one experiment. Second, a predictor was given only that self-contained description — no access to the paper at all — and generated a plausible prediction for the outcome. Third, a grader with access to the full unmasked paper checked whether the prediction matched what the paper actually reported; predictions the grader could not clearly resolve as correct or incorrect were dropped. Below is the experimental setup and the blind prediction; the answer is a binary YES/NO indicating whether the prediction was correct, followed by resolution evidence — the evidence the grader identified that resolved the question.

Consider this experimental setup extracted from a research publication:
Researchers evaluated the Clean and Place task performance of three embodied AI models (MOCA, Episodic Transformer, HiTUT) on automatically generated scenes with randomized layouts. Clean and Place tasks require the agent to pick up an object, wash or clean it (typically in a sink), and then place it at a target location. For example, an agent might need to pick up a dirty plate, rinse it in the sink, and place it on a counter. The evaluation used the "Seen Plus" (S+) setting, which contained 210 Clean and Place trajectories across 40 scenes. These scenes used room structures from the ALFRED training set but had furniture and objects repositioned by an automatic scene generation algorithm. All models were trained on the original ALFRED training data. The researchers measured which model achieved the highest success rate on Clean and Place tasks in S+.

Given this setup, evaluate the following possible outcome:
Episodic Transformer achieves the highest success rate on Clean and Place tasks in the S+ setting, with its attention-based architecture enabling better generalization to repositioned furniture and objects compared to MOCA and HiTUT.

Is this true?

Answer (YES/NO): NO